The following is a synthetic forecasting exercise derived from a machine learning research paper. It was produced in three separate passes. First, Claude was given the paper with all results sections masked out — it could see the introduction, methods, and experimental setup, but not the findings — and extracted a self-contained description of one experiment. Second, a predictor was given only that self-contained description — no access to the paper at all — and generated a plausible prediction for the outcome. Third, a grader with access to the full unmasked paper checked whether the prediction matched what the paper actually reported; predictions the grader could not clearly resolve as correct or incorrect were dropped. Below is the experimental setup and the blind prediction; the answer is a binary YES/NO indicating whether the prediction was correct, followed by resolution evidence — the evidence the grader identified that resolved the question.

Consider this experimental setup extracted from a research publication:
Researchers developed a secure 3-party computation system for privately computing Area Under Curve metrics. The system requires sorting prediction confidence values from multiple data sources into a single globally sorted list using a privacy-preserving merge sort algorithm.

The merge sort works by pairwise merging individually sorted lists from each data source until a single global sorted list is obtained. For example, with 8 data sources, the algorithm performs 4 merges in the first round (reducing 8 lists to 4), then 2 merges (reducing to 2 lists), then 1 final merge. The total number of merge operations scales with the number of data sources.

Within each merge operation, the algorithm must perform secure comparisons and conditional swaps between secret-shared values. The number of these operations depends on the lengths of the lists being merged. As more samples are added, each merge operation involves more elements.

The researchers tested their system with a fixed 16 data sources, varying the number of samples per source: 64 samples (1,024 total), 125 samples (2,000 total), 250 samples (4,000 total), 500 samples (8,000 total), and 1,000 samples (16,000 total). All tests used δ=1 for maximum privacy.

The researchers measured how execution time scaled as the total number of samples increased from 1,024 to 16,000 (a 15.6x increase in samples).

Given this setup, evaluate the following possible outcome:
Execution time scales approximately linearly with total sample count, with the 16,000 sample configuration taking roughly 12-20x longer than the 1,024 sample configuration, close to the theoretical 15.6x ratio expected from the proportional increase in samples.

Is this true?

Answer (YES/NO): NO